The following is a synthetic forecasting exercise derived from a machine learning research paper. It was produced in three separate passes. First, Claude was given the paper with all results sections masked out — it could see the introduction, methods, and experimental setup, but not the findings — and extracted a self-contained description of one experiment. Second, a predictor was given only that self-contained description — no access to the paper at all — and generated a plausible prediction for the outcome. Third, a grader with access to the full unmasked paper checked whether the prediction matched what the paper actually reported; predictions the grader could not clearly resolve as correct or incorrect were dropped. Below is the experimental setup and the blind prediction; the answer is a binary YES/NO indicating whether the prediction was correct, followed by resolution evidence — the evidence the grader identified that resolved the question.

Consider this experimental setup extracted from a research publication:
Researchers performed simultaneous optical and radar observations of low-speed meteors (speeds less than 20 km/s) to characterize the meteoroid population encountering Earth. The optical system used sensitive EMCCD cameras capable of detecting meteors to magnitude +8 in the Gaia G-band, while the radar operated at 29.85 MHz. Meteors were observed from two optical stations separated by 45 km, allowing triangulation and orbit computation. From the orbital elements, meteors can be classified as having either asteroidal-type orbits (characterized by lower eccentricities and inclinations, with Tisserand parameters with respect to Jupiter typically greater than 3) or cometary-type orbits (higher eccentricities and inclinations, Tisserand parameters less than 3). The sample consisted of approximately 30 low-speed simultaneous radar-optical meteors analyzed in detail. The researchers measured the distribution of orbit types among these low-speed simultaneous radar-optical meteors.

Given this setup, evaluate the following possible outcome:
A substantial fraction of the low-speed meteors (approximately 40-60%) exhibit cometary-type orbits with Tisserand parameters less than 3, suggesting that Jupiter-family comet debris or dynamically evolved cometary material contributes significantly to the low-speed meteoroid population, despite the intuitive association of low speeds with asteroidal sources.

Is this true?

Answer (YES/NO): NO